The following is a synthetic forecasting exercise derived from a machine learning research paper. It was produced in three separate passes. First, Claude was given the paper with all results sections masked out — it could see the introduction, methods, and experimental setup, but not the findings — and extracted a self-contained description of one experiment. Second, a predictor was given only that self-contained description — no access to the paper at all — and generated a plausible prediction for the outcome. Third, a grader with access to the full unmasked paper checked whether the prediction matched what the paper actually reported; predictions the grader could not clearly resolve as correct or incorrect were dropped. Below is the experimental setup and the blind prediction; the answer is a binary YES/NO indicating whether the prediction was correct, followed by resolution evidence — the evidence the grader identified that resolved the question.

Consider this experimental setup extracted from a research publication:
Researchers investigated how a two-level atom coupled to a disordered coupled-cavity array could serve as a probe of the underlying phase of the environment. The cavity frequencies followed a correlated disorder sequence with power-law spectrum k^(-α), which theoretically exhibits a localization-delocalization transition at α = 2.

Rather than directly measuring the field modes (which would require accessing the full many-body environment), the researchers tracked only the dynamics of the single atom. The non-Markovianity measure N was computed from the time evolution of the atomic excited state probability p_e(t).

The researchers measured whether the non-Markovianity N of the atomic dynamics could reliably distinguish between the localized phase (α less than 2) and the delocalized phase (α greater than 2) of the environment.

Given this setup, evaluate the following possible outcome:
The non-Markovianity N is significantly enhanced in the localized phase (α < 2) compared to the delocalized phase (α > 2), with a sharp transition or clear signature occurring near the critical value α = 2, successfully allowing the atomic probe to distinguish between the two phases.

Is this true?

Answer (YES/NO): YES